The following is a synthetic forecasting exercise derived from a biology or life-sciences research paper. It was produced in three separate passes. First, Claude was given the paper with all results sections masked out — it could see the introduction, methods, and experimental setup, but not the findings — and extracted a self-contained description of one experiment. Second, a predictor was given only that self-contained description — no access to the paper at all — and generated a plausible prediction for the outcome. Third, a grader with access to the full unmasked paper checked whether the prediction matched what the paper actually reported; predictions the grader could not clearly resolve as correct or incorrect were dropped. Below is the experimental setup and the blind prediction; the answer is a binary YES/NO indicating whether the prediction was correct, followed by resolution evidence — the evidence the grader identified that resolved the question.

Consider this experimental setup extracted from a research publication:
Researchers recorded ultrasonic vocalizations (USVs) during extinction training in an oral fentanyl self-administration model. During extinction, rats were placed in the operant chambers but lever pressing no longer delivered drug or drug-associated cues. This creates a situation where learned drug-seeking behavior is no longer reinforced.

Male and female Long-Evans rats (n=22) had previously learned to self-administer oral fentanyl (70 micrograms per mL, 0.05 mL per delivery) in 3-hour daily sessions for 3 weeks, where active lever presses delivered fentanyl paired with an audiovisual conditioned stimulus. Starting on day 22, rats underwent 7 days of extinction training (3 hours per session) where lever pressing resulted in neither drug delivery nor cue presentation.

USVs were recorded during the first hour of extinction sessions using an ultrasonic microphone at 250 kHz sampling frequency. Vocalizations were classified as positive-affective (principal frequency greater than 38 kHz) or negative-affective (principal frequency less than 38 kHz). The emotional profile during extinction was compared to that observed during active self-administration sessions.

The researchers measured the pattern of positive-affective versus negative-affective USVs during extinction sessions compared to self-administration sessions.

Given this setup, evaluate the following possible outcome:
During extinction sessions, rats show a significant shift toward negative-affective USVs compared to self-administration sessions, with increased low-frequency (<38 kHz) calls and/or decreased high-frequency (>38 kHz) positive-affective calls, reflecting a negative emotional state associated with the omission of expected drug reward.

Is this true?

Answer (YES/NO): NO